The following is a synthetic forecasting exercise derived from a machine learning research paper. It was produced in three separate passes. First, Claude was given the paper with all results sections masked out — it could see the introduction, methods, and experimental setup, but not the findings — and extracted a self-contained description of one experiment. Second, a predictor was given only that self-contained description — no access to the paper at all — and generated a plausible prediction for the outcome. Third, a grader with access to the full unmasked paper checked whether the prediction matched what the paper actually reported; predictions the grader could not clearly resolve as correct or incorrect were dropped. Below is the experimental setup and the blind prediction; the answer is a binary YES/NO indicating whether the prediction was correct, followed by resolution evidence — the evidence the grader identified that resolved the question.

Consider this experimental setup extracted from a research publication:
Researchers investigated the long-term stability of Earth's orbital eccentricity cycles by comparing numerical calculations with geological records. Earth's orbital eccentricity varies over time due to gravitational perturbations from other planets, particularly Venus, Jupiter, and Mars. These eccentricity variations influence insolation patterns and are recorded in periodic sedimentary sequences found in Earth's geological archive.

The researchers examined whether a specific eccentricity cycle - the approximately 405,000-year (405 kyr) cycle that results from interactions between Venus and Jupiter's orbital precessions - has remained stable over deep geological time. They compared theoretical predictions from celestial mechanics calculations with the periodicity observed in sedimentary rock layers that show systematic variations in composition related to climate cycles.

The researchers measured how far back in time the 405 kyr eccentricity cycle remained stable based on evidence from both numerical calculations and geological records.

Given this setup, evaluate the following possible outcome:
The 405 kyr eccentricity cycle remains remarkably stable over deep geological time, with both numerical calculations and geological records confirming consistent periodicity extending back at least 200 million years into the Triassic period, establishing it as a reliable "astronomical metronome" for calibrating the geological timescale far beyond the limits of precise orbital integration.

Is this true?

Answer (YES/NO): YES